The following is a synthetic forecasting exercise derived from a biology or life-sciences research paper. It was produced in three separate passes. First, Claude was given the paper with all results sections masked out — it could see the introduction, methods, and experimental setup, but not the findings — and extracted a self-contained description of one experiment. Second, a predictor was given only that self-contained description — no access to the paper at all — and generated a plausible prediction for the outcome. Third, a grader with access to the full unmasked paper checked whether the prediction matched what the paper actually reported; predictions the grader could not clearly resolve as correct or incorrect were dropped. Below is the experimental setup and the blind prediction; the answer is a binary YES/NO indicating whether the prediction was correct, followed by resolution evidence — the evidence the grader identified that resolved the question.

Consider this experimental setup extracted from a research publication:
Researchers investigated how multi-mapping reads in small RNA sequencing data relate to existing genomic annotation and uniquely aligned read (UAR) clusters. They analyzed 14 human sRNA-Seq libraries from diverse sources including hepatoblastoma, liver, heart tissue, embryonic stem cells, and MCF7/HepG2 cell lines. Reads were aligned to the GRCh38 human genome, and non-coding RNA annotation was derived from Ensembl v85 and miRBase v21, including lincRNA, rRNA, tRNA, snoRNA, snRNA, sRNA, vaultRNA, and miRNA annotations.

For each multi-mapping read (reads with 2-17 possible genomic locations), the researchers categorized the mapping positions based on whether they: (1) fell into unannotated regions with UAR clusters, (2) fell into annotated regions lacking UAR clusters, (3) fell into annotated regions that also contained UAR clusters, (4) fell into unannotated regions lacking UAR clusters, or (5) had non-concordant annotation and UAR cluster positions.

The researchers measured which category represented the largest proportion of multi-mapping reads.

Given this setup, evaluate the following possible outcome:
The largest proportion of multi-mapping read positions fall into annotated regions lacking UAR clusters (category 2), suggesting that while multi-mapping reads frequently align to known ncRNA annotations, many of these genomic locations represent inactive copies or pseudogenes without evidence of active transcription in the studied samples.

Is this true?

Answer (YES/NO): NO